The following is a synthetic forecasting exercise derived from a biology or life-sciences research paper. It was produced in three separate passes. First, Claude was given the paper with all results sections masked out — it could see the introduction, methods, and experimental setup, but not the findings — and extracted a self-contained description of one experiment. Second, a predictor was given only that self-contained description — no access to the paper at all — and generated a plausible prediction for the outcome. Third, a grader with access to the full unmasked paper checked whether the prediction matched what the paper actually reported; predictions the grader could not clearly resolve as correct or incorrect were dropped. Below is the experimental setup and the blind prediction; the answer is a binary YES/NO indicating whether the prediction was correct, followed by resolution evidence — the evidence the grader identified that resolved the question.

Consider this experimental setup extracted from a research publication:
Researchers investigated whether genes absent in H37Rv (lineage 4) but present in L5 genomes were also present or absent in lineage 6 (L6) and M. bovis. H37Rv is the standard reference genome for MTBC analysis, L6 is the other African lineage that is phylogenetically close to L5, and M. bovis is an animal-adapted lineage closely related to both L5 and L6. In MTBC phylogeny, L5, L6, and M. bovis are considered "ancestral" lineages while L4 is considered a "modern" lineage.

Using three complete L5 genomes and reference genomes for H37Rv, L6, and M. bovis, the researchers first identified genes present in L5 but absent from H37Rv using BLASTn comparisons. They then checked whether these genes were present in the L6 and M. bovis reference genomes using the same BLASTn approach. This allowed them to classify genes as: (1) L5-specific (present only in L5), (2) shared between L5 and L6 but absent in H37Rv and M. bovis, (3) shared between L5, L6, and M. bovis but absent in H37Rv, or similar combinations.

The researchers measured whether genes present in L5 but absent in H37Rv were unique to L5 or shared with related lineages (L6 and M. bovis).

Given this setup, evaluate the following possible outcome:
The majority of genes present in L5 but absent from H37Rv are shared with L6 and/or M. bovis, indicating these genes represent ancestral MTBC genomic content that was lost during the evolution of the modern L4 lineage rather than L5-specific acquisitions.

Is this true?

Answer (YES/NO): NO